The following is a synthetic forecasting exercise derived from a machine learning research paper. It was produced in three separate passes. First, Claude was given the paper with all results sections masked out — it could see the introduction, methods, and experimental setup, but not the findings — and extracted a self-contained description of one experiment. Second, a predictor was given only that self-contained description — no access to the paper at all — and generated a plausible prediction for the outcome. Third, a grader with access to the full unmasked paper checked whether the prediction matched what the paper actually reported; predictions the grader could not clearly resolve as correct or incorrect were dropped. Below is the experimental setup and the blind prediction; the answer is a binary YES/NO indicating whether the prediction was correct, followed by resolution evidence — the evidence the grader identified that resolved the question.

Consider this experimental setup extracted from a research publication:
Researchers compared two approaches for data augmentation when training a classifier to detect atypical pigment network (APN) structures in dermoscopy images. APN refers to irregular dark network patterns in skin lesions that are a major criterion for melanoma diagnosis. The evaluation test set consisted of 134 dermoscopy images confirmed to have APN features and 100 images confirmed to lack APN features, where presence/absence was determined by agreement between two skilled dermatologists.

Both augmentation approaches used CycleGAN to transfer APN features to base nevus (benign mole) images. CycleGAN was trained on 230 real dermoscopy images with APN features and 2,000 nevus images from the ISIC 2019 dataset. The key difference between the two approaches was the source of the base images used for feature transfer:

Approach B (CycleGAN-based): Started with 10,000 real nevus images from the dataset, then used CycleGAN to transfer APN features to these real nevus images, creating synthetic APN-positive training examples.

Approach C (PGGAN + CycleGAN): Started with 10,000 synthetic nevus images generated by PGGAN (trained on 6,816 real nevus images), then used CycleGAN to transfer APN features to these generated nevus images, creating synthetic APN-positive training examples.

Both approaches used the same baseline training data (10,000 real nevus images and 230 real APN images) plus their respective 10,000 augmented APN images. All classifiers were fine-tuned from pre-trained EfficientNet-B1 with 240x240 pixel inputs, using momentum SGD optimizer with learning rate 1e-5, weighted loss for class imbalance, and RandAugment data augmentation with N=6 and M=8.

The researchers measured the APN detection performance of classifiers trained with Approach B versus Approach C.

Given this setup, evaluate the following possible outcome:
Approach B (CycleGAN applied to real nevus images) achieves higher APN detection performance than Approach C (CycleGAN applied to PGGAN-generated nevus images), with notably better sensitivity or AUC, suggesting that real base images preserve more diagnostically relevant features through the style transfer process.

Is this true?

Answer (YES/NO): NO